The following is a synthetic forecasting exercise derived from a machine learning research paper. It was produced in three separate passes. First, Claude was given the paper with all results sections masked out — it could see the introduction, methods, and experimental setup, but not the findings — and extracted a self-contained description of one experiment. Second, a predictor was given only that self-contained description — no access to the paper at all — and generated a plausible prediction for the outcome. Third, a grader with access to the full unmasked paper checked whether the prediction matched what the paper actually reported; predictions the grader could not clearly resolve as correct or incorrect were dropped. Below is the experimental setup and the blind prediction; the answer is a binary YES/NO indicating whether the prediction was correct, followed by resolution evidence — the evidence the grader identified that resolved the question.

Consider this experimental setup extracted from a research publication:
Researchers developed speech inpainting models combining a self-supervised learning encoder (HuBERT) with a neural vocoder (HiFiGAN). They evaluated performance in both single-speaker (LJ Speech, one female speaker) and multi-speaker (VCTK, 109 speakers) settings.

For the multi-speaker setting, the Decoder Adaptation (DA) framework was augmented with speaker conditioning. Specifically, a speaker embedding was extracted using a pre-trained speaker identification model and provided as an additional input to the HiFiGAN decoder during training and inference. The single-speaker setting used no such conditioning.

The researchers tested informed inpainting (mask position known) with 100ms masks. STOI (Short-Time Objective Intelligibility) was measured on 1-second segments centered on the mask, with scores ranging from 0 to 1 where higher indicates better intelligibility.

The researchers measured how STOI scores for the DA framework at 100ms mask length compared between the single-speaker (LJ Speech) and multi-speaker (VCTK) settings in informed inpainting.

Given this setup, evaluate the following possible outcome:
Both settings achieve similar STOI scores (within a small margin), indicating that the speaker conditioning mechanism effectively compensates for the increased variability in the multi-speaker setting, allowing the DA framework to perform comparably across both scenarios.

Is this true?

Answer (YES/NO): NO